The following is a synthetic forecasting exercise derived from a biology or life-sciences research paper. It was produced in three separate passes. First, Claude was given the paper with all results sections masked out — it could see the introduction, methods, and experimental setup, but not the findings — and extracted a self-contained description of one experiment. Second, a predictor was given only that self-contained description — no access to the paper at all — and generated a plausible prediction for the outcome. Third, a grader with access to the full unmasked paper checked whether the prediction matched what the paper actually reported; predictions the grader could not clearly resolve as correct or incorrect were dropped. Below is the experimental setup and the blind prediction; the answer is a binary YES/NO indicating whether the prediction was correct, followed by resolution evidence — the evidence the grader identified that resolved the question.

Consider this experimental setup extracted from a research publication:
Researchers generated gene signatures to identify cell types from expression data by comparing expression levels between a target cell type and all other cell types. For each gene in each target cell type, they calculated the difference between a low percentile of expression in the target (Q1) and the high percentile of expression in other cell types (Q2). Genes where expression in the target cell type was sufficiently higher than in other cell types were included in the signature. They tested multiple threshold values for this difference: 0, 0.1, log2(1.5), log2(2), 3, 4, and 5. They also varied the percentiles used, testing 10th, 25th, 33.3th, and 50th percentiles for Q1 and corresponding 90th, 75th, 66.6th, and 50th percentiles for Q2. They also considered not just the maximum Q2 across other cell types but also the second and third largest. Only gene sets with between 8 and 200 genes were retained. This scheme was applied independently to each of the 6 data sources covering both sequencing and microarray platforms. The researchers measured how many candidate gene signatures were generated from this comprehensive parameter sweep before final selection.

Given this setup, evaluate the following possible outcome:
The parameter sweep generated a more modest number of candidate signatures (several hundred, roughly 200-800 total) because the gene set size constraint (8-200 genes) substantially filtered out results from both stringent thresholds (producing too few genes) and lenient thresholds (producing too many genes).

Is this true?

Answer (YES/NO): NO